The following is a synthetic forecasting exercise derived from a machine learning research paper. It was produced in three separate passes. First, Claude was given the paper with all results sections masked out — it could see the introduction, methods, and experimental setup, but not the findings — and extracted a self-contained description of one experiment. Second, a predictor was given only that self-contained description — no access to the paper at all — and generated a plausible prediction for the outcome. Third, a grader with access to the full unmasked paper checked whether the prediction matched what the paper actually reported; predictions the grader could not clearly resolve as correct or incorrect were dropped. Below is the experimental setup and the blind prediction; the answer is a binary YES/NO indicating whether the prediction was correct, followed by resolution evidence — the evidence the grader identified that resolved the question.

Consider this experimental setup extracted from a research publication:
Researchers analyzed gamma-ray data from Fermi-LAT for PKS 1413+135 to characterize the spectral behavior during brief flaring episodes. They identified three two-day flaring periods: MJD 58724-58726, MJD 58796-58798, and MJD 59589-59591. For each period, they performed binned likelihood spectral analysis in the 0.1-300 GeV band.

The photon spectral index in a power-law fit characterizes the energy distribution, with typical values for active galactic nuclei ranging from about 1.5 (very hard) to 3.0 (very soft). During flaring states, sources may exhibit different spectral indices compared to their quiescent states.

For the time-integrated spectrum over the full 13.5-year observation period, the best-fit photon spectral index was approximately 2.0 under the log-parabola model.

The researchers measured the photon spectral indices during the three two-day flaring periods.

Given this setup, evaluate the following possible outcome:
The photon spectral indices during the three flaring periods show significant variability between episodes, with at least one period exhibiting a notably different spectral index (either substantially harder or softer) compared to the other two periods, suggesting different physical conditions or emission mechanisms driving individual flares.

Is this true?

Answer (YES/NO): NO